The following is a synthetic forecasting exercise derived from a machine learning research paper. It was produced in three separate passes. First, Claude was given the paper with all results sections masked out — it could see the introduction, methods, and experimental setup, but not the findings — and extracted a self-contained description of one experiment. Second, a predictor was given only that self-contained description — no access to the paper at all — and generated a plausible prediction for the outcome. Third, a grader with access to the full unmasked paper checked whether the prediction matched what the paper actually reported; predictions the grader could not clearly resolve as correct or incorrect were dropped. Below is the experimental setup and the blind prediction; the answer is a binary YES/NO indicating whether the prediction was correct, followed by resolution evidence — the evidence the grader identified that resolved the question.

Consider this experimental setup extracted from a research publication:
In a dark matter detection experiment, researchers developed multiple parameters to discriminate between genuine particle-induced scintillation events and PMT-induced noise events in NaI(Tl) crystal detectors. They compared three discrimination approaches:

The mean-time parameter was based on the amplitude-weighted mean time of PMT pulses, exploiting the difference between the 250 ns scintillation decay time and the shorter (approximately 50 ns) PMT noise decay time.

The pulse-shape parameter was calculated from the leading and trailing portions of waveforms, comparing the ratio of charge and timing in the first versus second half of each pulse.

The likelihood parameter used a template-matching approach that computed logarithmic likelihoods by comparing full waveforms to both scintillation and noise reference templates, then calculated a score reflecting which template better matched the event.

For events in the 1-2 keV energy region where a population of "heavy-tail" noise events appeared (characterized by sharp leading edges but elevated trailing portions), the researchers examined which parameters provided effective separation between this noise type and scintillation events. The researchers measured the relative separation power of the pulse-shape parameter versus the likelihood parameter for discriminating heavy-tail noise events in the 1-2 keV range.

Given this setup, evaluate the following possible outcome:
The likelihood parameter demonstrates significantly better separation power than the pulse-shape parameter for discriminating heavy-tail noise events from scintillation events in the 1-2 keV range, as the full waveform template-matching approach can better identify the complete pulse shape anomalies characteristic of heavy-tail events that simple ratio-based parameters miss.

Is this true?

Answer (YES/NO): YES